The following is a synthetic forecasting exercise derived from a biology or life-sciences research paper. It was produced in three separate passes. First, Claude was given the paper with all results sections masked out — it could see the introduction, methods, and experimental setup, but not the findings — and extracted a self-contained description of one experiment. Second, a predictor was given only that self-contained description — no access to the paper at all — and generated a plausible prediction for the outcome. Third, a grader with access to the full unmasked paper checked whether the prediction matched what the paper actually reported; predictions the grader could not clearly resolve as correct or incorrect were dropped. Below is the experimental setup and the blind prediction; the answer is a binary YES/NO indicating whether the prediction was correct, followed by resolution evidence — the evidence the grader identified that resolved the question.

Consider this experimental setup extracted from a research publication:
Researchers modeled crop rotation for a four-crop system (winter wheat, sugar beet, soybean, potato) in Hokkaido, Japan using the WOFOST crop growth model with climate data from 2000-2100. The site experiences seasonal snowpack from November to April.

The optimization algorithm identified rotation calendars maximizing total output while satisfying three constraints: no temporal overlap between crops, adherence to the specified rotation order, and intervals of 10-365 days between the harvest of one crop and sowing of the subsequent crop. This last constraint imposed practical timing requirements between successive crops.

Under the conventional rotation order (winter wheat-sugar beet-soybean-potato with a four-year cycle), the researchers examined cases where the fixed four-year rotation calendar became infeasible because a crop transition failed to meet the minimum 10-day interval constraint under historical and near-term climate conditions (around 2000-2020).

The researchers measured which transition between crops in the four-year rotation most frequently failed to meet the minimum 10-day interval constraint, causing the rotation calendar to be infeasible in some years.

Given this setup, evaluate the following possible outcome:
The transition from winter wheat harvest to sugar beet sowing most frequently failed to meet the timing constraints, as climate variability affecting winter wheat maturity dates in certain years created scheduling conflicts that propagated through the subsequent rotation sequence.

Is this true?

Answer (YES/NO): NO